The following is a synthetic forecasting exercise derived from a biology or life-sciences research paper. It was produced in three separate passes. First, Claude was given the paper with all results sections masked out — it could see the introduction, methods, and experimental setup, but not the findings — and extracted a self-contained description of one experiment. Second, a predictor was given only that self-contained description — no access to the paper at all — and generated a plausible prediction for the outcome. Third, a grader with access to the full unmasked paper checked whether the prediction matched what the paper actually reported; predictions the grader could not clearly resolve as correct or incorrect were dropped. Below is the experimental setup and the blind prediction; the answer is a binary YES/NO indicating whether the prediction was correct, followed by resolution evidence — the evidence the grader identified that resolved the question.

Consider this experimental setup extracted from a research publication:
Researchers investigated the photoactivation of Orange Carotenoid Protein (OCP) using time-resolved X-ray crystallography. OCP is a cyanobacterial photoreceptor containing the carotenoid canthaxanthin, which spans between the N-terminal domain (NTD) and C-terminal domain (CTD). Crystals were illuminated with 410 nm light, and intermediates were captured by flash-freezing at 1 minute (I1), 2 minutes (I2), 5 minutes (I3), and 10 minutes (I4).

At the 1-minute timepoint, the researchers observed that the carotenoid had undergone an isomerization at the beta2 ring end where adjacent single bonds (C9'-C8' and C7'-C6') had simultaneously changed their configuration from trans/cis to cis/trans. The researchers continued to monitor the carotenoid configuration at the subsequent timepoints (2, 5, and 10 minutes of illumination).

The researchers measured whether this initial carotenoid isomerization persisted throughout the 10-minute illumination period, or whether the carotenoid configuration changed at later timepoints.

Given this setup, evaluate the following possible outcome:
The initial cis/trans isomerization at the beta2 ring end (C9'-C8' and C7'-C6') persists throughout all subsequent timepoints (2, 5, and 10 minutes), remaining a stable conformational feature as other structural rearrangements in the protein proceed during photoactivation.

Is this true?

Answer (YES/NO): NO